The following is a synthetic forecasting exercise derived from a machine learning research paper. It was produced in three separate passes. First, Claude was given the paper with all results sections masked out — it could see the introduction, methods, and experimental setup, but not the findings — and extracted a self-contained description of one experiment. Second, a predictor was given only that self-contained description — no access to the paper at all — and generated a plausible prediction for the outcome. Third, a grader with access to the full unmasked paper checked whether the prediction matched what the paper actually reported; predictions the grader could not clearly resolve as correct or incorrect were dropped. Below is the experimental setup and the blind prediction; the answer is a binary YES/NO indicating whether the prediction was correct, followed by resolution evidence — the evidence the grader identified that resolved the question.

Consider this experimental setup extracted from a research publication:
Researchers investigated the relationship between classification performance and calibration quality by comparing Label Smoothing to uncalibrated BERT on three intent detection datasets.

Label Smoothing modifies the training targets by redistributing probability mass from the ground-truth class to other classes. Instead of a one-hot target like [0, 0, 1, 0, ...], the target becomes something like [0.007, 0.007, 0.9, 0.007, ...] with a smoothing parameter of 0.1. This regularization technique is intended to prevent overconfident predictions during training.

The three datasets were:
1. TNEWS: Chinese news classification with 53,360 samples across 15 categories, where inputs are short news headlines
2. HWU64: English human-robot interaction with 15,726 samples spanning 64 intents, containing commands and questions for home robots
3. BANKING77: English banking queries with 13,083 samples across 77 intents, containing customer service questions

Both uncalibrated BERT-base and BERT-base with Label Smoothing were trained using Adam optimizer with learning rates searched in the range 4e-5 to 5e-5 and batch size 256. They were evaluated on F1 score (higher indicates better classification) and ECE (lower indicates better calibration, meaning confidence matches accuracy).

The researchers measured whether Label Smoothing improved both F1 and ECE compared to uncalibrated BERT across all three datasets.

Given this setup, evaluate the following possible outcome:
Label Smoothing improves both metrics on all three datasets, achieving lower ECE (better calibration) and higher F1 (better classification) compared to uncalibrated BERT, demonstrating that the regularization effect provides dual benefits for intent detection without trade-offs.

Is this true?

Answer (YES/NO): YES